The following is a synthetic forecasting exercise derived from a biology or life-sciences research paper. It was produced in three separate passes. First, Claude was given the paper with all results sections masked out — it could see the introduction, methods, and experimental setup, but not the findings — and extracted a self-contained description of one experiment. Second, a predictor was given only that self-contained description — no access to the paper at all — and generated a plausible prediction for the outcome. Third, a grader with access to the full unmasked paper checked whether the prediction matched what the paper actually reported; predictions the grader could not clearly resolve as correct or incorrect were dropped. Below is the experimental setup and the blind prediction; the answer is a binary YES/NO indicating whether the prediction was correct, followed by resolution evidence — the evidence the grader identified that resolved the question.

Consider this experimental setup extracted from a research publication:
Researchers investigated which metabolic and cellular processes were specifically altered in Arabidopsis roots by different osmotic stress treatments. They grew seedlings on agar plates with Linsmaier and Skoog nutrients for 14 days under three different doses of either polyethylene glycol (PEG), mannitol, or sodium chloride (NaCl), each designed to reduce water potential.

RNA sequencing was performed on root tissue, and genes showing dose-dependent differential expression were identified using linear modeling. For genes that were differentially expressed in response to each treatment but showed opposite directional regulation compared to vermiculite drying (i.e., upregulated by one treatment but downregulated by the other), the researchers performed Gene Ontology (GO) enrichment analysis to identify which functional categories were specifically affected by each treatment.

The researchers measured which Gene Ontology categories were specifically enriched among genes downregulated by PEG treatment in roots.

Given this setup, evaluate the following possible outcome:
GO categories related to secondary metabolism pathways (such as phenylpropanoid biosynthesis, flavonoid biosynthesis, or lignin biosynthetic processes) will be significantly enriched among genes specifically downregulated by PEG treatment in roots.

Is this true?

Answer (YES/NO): NO